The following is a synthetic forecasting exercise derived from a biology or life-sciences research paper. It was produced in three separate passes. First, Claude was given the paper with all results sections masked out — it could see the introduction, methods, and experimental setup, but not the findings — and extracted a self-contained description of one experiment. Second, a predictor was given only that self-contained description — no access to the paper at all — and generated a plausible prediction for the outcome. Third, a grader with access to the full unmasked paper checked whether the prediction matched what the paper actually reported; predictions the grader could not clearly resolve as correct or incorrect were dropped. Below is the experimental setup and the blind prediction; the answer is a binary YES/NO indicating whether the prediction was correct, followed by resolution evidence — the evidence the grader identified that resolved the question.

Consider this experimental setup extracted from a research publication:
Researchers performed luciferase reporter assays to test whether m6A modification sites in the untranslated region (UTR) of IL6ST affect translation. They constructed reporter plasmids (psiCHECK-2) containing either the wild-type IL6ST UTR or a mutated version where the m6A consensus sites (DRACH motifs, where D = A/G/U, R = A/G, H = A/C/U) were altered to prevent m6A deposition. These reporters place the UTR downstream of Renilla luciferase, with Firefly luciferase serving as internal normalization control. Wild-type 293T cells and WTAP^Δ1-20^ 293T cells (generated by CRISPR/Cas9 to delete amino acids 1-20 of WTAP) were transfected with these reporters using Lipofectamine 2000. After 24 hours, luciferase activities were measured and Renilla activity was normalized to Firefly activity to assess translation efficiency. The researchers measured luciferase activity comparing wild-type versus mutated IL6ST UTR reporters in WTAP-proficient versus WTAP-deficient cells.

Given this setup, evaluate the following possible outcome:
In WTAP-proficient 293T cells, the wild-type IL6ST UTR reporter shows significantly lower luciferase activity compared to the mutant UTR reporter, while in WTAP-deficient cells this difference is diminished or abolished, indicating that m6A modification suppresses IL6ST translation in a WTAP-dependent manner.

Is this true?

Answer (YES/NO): NO